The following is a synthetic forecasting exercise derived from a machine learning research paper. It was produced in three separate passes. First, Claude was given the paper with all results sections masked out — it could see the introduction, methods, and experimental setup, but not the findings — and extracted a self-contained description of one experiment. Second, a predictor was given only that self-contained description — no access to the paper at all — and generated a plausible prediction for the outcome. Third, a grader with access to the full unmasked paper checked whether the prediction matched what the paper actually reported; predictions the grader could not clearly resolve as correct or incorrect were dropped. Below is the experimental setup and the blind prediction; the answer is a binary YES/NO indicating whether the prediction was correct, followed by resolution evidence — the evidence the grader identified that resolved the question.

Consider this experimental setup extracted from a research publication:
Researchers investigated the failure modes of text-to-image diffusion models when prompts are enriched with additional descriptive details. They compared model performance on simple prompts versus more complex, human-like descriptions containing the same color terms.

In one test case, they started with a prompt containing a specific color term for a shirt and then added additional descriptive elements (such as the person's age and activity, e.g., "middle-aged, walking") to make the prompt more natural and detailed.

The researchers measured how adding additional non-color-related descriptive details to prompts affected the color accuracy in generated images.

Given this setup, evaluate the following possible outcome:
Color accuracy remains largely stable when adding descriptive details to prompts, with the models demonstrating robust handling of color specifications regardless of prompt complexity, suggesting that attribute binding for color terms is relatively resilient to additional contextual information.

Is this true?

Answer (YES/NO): NO